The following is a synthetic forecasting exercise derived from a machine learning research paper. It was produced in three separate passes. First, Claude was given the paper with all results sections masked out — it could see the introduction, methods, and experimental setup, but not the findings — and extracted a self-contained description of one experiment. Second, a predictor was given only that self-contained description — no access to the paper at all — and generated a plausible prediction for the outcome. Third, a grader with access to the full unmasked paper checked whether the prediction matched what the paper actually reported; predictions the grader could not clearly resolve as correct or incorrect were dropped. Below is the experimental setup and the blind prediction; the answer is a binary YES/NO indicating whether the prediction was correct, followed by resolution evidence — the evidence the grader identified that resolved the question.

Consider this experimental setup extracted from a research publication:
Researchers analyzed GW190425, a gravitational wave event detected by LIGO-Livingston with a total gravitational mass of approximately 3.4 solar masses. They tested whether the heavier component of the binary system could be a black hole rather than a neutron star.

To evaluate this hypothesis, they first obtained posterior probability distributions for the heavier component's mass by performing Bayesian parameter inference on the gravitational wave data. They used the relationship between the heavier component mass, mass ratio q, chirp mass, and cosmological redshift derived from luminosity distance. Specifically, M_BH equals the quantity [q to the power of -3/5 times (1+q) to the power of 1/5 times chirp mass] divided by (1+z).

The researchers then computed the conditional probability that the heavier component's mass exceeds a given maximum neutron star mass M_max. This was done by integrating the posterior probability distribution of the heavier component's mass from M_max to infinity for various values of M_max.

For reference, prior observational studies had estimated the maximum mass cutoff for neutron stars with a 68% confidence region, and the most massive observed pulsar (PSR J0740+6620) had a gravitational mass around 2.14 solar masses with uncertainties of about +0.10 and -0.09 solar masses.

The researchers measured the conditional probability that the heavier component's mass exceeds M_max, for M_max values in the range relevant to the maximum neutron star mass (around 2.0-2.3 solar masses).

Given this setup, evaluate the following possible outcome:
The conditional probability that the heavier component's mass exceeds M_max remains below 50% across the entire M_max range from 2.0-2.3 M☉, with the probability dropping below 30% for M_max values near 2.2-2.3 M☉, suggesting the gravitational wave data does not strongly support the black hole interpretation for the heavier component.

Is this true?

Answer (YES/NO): NO